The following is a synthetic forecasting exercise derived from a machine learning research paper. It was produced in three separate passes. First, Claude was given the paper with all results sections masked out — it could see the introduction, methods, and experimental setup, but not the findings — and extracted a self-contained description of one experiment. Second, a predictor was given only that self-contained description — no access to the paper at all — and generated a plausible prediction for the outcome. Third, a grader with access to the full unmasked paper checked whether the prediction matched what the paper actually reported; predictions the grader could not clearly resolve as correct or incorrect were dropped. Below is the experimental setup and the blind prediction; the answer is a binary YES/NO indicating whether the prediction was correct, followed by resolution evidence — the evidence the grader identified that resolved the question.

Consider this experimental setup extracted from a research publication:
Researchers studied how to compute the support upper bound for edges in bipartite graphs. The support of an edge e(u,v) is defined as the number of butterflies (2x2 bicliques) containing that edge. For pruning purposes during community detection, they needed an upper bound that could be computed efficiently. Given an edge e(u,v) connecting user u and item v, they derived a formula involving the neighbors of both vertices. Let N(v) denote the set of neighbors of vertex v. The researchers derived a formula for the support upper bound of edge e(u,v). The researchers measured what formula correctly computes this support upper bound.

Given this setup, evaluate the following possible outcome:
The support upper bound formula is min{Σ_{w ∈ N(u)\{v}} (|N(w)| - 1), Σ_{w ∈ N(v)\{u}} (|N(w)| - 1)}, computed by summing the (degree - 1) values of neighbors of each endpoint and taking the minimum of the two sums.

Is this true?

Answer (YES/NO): NO